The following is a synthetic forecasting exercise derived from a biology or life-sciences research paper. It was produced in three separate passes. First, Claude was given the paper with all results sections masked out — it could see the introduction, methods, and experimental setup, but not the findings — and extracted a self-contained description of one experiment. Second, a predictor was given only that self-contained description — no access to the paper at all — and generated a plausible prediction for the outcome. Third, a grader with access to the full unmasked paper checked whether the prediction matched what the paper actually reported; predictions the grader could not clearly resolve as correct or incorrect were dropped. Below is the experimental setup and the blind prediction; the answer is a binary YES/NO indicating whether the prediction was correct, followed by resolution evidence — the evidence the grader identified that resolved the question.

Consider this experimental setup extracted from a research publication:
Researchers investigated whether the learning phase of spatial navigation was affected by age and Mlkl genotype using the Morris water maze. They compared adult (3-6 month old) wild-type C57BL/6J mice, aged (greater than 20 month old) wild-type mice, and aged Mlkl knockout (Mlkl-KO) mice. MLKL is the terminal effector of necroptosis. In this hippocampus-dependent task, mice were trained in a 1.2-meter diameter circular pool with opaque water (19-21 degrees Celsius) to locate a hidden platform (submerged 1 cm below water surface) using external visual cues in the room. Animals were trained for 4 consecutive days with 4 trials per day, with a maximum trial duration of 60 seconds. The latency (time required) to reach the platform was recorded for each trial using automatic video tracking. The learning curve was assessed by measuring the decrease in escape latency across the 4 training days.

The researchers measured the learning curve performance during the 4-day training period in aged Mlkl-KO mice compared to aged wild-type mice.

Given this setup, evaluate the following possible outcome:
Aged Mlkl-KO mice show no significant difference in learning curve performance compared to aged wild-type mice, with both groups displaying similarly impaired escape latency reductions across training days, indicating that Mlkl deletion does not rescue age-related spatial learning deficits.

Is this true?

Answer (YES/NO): NO